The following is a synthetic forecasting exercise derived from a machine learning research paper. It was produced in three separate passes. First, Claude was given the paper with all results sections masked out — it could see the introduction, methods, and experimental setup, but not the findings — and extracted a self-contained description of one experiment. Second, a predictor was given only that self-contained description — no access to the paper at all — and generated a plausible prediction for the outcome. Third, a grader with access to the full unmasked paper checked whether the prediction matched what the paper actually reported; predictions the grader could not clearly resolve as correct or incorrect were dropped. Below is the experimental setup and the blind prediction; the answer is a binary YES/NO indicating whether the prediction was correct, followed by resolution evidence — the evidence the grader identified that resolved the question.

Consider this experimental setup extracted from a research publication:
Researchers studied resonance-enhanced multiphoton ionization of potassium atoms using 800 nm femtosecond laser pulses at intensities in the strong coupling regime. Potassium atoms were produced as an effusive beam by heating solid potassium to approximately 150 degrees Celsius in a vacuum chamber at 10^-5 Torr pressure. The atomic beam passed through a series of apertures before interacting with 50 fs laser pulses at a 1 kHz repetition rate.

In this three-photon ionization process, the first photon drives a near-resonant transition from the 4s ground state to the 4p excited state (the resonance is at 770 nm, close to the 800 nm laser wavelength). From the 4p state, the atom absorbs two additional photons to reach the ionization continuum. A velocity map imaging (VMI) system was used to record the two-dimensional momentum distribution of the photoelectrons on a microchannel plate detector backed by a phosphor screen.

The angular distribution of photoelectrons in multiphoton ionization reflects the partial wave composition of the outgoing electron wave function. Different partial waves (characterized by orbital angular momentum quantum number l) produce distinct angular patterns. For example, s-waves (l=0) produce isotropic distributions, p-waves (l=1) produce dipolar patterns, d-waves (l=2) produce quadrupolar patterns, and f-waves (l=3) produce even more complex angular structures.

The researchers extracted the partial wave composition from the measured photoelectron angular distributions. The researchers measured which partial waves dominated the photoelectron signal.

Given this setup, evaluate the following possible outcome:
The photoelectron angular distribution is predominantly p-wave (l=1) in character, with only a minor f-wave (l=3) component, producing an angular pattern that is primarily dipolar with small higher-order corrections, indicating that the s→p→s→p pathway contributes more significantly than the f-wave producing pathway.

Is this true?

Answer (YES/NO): NO